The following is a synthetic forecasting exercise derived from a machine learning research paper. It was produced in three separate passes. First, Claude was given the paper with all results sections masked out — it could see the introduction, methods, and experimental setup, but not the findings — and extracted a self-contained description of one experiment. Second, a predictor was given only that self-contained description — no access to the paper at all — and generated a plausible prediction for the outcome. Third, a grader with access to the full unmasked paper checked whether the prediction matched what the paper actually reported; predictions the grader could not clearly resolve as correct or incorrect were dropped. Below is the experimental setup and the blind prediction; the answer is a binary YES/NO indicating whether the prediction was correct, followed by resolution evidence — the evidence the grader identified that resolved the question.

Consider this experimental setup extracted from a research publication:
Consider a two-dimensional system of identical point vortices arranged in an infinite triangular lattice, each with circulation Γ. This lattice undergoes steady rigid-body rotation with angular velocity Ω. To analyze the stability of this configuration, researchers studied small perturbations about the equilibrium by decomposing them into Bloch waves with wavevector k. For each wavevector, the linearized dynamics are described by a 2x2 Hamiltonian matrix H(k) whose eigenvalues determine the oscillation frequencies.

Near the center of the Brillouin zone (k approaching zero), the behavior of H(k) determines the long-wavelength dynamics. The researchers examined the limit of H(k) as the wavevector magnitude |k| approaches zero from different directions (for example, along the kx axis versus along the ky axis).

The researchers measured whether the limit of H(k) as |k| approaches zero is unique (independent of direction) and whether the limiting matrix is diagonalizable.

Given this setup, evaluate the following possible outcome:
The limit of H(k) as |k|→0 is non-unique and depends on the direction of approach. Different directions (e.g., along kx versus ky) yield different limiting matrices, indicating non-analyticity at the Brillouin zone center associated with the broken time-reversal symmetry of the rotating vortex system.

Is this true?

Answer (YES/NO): NO